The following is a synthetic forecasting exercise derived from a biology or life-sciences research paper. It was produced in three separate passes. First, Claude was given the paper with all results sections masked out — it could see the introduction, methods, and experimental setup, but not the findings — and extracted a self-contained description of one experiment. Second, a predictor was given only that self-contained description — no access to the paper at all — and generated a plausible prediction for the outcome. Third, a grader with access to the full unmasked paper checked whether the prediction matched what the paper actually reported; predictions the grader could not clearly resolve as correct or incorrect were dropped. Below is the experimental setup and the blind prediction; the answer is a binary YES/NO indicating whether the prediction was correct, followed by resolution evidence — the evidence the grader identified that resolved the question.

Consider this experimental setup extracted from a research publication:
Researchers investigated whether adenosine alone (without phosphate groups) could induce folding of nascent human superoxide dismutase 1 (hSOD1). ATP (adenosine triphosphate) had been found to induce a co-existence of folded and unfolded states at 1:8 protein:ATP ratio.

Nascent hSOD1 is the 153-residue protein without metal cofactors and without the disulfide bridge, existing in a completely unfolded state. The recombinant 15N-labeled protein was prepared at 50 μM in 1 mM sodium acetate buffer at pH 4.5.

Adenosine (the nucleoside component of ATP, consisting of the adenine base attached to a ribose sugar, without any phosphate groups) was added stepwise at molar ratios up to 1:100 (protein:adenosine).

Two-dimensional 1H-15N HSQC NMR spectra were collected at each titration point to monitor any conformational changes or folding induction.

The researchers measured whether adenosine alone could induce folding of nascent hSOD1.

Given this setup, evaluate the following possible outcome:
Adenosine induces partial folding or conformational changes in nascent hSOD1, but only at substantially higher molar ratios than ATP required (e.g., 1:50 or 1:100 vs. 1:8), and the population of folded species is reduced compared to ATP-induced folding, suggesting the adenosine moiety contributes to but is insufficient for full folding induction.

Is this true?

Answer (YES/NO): NO